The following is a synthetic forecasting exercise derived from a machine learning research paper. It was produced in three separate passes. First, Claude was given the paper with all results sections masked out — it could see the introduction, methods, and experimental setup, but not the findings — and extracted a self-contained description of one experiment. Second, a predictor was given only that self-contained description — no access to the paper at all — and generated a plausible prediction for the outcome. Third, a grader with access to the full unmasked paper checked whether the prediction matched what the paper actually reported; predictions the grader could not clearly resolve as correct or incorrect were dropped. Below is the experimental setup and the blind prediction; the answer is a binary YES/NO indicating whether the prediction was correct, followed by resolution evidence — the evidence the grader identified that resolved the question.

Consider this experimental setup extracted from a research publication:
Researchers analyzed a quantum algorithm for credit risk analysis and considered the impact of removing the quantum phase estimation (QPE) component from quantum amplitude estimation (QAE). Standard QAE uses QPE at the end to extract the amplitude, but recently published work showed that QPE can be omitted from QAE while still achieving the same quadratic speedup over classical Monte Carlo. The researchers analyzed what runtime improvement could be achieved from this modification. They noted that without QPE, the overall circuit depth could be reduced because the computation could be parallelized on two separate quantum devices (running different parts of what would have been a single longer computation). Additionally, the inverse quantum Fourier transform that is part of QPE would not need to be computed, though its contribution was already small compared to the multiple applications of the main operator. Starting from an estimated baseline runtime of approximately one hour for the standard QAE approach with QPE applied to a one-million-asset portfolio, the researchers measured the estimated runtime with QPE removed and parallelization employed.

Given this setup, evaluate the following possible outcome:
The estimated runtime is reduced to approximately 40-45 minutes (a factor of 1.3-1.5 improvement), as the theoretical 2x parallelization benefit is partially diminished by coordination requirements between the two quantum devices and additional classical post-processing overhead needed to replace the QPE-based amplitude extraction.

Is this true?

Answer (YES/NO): NO